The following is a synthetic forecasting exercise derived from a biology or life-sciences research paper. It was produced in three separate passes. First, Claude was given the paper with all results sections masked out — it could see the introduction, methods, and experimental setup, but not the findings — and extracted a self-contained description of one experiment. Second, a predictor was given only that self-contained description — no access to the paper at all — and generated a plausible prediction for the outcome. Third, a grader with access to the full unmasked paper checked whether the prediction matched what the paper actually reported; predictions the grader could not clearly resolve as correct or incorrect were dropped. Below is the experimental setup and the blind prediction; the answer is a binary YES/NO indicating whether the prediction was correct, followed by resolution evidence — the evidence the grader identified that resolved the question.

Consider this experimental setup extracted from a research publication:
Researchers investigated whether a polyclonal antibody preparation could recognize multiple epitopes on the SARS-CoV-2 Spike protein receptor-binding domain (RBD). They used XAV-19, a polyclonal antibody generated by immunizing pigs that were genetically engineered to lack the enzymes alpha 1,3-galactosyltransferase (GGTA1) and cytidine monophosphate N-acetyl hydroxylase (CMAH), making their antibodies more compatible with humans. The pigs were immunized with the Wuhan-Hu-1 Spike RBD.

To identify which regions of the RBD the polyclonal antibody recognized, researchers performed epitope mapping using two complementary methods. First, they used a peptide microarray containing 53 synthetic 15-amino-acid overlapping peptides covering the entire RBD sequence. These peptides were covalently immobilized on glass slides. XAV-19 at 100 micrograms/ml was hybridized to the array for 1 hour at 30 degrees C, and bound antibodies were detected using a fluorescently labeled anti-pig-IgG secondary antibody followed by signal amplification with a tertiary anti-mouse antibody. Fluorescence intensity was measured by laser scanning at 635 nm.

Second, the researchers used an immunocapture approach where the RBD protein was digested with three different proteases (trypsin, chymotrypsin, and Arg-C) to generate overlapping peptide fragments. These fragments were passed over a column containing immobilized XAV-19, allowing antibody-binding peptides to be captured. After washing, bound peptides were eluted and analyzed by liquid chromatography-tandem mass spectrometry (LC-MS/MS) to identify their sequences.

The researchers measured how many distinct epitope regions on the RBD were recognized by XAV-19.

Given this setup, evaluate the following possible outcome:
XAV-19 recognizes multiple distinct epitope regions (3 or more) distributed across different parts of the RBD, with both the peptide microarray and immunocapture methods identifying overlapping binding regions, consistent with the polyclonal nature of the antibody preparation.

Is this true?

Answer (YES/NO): YES